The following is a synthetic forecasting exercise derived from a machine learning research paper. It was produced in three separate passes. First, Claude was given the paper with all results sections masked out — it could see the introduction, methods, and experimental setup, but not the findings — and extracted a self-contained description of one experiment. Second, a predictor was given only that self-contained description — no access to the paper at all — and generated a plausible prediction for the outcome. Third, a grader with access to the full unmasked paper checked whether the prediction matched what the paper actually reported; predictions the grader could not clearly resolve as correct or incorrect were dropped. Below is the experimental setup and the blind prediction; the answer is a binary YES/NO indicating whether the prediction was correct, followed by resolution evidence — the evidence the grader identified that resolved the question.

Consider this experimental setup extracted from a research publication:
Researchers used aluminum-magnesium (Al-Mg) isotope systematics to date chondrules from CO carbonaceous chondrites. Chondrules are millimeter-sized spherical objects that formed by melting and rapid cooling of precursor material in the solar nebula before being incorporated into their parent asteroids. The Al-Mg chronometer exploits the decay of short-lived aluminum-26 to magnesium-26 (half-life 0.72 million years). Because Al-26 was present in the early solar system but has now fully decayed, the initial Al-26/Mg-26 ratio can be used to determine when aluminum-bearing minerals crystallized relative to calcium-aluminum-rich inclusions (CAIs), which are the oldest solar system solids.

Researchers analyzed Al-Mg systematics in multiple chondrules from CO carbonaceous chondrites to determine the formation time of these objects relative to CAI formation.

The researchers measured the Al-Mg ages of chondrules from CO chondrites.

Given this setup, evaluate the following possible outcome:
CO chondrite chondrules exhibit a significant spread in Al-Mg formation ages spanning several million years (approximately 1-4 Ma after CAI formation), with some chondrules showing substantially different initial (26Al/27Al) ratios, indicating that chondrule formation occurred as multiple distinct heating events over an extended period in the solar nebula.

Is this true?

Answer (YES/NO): NO